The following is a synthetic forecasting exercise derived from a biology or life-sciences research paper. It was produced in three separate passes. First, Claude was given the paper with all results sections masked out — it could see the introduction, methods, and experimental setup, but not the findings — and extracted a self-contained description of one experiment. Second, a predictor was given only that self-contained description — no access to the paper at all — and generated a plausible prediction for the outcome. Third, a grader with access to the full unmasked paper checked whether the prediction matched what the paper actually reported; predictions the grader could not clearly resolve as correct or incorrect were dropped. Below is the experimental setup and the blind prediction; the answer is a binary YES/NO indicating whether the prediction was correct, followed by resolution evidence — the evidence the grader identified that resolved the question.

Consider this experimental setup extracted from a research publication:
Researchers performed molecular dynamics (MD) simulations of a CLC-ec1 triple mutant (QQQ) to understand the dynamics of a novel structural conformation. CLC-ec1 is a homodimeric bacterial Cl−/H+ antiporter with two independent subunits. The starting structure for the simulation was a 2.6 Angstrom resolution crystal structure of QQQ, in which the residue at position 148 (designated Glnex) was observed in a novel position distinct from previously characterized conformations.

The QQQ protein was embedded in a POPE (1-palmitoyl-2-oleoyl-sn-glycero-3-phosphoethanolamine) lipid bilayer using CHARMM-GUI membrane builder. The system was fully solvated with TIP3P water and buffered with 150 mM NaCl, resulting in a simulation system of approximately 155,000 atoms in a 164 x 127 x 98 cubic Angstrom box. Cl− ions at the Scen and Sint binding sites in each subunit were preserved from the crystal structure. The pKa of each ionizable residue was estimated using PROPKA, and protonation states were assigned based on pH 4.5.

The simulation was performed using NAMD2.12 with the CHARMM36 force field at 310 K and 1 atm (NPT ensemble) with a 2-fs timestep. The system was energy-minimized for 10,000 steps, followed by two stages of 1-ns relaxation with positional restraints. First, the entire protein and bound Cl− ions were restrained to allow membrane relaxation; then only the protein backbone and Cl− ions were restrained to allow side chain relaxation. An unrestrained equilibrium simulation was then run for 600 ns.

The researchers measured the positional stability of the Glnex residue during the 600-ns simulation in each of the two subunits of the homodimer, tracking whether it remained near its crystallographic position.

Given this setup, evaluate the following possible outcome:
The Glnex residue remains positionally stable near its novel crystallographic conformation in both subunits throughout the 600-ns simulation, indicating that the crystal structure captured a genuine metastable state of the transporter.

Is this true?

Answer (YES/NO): NO